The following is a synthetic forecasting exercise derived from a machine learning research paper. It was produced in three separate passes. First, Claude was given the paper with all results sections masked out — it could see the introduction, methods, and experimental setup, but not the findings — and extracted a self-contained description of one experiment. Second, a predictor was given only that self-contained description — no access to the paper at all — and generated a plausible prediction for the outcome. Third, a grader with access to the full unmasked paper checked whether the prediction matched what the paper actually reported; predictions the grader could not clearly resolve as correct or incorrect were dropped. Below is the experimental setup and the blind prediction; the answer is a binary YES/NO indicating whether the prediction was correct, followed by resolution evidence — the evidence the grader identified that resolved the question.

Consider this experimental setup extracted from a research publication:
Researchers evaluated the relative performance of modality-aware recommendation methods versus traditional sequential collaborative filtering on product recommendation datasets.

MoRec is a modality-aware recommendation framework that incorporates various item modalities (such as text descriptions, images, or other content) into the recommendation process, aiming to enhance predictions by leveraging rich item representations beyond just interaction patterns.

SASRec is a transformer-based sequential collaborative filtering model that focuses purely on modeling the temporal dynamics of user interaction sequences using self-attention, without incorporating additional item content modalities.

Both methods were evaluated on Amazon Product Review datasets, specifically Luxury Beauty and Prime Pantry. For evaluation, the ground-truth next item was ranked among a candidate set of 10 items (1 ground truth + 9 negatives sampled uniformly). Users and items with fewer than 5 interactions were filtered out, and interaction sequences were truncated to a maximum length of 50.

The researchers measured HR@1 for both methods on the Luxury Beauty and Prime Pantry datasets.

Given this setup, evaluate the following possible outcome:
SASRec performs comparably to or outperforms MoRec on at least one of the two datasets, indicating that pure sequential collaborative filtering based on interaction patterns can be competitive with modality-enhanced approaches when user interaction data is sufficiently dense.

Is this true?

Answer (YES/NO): YES